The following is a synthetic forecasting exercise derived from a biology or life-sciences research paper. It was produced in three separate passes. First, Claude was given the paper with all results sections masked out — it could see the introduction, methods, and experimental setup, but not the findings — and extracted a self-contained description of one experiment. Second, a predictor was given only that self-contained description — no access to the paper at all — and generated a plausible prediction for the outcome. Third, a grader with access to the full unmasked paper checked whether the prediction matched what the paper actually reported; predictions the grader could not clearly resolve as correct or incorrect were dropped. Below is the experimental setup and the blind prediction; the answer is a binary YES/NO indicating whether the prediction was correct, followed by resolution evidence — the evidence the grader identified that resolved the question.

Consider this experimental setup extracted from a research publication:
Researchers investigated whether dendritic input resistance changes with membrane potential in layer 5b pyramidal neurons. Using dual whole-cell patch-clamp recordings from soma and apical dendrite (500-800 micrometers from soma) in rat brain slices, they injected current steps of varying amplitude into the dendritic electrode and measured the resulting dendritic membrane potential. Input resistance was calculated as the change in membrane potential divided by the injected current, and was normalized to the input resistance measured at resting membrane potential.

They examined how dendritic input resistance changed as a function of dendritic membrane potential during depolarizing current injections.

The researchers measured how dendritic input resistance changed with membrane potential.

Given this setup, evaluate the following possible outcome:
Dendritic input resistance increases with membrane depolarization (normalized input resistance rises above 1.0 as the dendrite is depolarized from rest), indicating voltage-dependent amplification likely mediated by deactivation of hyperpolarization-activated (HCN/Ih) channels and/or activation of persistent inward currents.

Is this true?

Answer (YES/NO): YES